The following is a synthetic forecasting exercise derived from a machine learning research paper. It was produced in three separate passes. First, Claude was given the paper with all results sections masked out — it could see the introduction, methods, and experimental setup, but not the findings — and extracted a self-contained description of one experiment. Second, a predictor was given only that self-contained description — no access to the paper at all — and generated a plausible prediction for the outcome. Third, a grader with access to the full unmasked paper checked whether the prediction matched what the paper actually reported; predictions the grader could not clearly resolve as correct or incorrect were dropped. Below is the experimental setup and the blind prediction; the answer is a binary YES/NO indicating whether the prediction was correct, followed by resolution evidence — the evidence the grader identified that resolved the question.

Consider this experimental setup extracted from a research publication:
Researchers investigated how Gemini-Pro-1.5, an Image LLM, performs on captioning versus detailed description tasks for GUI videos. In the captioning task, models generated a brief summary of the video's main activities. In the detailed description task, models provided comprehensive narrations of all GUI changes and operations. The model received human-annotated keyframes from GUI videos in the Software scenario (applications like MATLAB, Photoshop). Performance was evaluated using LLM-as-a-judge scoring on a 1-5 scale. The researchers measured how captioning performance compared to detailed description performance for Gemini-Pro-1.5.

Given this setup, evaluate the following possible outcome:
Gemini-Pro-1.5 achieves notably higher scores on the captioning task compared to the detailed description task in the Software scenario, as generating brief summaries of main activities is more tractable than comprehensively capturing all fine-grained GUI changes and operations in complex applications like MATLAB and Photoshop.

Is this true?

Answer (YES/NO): YES